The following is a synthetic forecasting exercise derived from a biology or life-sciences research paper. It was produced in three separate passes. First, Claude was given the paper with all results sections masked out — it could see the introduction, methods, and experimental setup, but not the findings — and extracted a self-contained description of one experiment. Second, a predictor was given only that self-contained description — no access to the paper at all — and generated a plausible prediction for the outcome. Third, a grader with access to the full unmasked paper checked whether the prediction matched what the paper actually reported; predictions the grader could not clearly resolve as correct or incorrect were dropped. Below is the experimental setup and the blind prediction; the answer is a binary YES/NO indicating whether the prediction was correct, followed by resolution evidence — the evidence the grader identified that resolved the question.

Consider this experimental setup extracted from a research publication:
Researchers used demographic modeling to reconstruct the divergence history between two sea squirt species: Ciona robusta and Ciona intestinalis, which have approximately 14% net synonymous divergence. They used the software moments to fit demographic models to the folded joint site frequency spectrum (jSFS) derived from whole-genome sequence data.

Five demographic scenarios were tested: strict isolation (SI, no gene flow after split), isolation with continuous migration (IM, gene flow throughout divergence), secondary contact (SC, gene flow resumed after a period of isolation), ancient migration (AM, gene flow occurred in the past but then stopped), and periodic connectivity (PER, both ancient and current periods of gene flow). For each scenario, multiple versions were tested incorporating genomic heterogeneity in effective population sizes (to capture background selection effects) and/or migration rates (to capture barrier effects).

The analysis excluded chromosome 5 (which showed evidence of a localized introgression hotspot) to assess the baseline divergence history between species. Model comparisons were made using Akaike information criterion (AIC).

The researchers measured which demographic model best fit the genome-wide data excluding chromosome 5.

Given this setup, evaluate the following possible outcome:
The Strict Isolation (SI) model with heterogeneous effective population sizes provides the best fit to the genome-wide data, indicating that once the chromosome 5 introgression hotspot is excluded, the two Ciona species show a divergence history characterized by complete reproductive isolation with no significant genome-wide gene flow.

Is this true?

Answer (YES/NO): NO